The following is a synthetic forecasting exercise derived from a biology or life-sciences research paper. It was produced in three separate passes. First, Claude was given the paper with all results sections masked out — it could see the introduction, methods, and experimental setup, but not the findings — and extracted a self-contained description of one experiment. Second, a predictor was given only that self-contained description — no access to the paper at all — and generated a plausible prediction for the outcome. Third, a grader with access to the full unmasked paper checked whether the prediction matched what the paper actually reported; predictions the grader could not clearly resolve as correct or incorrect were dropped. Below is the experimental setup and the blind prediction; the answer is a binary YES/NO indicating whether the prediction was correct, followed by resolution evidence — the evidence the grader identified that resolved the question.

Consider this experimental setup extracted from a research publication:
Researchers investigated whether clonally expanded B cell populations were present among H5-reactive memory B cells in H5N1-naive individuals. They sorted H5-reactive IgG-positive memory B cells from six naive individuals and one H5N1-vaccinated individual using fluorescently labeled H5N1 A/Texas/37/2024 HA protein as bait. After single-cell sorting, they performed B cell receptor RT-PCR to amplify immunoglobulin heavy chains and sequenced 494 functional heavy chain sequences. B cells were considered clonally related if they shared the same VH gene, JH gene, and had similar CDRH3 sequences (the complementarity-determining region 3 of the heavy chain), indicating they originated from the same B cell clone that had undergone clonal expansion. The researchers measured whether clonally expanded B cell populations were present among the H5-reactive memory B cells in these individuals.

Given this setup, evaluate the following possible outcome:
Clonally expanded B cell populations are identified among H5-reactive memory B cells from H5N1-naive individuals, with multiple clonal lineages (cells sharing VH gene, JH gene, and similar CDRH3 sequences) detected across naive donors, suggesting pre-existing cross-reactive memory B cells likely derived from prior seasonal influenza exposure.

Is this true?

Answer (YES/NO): YES